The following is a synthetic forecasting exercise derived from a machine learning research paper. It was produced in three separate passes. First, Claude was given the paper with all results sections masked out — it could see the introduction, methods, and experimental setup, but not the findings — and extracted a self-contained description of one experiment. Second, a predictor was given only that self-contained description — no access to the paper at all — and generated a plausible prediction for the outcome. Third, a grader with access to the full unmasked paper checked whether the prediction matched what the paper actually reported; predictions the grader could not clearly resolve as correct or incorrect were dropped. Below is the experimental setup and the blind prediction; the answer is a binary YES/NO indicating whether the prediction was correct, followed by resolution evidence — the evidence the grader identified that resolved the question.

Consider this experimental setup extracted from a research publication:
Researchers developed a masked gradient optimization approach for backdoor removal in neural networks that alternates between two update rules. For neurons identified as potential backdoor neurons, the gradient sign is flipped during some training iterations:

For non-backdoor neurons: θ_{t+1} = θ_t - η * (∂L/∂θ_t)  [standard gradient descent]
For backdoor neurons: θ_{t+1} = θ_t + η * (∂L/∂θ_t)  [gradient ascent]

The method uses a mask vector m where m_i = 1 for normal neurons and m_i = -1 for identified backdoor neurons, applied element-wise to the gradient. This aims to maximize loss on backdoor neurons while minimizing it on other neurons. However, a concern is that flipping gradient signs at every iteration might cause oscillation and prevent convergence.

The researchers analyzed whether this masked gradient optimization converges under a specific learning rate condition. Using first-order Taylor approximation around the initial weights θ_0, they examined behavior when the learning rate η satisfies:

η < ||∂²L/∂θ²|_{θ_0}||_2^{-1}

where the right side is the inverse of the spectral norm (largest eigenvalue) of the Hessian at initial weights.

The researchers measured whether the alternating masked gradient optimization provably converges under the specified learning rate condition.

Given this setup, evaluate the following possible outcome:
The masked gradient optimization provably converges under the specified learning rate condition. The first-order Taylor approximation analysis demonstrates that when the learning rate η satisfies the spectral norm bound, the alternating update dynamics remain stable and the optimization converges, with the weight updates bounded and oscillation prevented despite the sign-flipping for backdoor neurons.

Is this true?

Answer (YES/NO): YES